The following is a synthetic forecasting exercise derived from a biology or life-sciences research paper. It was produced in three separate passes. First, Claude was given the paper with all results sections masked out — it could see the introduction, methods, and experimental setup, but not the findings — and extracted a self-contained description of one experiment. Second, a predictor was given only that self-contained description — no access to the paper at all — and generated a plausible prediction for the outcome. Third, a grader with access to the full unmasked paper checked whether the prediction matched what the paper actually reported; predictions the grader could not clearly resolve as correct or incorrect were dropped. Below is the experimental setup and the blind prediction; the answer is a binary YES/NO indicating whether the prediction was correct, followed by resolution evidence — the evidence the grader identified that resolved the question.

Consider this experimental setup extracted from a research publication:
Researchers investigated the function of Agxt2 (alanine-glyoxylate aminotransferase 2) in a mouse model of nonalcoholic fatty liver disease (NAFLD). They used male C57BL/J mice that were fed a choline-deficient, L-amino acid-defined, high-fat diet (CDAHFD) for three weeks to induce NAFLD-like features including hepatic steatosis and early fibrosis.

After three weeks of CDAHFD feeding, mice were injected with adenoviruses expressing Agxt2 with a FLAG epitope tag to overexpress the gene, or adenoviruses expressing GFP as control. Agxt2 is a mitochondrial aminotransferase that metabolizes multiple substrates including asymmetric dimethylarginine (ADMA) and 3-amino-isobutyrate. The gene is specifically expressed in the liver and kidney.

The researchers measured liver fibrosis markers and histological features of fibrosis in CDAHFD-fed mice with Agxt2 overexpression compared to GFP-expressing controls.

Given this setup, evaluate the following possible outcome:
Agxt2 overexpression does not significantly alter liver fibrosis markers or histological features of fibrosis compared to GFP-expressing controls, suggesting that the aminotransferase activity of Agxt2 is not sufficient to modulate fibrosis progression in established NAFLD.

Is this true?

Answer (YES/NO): NO